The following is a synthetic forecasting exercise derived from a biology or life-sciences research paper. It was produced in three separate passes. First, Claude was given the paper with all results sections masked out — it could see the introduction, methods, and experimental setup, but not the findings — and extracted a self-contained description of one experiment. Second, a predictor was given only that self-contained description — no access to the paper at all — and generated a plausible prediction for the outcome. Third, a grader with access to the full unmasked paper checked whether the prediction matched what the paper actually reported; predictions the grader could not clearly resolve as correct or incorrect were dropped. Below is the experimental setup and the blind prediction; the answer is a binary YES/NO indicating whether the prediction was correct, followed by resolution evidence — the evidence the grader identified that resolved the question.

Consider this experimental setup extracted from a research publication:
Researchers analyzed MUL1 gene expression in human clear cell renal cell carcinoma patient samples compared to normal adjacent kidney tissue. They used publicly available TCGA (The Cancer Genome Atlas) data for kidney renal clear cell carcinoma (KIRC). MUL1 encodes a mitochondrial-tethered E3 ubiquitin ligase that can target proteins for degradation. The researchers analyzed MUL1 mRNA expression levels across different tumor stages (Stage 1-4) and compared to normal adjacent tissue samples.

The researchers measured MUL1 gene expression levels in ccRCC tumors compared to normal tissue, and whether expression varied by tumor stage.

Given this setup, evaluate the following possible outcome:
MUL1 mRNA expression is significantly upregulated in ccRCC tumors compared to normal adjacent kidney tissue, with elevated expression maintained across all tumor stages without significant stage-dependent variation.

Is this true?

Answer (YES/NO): NO